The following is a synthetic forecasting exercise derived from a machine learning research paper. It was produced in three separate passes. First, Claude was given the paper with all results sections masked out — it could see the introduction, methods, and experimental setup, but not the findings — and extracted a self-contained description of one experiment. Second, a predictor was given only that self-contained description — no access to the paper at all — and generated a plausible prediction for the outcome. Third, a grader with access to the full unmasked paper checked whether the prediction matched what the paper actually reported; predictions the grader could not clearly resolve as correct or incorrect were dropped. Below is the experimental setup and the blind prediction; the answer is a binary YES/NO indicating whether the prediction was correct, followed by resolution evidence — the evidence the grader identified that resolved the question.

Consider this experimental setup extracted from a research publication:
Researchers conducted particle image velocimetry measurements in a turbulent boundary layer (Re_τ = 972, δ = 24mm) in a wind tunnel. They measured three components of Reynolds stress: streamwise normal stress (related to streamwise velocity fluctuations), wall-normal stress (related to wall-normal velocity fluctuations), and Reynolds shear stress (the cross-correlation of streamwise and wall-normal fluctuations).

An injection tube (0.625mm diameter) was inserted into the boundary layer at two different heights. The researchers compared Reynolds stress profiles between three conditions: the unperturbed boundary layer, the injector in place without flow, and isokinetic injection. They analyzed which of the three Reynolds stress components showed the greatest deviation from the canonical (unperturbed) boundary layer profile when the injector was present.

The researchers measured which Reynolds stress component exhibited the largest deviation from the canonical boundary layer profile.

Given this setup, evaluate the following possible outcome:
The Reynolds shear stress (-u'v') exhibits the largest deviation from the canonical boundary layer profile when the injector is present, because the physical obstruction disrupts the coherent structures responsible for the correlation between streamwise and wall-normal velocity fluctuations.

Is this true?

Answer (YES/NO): NO